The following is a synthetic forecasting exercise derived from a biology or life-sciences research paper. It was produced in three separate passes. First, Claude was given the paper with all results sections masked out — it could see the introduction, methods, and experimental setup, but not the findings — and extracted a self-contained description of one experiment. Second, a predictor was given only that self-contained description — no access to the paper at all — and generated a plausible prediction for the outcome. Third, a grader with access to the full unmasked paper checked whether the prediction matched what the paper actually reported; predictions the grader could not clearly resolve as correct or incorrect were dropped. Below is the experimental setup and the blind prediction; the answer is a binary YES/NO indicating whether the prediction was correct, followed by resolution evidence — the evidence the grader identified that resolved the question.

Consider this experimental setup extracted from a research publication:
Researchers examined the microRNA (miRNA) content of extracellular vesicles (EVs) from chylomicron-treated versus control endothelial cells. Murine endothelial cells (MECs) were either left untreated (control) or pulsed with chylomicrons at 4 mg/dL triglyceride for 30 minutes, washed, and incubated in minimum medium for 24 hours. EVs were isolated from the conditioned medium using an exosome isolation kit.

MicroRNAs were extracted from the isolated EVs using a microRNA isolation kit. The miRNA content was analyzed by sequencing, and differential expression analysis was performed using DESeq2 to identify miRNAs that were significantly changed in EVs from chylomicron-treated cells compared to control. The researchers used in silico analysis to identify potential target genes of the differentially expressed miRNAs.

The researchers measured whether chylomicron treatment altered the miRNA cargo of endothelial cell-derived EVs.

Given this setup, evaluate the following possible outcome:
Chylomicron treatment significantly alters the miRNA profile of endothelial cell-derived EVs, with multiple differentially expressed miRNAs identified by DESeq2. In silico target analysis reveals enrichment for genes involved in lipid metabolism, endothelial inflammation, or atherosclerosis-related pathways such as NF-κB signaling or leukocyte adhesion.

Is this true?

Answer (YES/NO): YES